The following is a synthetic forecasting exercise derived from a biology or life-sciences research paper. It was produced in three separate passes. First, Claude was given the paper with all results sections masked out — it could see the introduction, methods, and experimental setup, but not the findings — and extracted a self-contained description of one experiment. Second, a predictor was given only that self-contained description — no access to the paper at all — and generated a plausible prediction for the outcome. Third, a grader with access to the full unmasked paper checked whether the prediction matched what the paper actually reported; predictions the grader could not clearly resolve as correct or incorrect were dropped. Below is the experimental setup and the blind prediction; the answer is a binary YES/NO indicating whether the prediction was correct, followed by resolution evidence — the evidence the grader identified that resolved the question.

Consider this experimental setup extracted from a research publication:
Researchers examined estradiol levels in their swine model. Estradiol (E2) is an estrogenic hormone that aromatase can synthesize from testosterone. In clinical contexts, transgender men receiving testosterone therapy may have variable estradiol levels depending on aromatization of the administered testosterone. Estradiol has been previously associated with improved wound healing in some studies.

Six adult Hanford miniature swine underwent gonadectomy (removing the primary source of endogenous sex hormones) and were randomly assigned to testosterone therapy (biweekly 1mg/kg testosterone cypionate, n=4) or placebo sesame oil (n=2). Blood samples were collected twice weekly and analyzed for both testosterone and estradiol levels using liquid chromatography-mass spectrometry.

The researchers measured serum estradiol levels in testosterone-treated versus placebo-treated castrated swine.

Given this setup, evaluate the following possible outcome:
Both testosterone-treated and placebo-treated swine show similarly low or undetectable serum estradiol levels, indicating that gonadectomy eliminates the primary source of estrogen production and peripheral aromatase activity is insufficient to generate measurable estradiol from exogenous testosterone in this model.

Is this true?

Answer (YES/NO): NO